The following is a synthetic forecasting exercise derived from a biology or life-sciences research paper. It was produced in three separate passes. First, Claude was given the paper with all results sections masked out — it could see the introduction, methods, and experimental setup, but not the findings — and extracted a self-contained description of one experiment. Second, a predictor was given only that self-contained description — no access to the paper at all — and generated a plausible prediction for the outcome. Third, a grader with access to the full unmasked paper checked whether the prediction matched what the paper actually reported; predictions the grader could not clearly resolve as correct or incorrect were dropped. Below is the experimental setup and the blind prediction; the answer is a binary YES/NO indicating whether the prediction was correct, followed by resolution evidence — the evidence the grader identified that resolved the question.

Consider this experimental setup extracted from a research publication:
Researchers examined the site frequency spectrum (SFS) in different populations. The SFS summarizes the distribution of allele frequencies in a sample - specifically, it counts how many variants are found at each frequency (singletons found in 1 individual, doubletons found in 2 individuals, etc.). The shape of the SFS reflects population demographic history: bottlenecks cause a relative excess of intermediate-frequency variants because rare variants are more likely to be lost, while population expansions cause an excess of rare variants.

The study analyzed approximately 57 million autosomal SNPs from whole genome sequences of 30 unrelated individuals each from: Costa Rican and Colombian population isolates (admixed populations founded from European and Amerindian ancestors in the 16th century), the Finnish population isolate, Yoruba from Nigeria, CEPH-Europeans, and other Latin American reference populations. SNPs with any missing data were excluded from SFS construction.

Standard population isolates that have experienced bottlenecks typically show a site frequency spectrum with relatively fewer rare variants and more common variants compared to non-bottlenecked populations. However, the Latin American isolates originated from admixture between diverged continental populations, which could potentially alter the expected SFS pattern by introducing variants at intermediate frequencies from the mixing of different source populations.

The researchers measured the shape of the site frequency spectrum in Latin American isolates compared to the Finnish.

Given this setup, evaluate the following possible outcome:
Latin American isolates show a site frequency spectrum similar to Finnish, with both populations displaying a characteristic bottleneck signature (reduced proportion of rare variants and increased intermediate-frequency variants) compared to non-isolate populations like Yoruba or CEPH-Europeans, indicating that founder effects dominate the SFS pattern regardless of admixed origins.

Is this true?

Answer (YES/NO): NO